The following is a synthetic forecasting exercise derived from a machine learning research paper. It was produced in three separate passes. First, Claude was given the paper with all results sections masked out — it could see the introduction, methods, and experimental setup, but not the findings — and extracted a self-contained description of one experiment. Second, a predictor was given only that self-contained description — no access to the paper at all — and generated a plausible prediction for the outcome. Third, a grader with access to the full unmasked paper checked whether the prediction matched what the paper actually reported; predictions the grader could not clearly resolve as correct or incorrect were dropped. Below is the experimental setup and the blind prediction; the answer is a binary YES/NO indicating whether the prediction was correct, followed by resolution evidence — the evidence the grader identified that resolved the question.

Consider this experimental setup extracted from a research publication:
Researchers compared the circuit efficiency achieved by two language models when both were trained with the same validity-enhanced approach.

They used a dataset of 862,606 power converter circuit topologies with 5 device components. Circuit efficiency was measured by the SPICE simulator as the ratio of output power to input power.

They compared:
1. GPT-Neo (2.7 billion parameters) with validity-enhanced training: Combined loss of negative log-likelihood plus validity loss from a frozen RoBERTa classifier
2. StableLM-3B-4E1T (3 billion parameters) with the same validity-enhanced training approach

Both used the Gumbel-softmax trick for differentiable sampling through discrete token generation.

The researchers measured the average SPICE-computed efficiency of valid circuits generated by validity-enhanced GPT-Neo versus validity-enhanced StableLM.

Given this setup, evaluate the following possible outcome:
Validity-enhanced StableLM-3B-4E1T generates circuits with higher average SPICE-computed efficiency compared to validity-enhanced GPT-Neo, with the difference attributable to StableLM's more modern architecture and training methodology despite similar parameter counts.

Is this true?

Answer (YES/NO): YES